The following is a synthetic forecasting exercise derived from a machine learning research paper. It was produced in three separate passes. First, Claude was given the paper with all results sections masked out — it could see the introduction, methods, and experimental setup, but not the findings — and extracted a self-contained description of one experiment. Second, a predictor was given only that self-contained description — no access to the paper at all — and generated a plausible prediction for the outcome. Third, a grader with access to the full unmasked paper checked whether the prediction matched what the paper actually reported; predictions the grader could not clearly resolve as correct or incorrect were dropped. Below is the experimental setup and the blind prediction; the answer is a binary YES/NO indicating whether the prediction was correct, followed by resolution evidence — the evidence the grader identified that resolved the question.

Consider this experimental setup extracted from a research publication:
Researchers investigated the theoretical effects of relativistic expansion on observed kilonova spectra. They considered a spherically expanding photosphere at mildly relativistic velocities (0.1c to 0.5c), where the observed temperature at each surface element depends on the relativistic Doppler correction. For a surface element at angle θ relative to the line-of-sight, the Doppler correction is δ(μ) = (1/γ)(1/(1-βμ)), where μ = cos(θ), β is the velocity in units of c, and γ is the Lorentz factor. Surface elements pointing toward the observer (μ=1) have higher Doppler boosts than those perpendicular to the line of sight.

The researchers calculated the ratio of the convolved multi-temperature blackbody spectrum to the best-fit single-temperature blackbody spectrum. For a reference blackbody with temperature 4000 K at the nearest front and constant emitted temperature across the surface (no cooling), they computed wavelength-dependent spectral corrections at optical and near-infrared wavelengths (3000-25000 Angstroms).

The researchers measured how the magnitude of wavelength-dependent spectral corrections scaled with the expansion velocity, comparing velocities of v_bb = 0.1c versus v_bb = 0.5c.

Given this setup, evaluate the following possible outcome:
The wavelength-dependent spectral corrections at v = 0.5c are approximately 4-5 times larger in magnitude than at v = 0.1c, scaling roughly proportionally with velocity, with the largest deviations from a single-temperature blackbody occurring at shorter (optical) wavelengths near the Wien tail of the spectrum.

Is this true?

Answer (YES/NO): NO